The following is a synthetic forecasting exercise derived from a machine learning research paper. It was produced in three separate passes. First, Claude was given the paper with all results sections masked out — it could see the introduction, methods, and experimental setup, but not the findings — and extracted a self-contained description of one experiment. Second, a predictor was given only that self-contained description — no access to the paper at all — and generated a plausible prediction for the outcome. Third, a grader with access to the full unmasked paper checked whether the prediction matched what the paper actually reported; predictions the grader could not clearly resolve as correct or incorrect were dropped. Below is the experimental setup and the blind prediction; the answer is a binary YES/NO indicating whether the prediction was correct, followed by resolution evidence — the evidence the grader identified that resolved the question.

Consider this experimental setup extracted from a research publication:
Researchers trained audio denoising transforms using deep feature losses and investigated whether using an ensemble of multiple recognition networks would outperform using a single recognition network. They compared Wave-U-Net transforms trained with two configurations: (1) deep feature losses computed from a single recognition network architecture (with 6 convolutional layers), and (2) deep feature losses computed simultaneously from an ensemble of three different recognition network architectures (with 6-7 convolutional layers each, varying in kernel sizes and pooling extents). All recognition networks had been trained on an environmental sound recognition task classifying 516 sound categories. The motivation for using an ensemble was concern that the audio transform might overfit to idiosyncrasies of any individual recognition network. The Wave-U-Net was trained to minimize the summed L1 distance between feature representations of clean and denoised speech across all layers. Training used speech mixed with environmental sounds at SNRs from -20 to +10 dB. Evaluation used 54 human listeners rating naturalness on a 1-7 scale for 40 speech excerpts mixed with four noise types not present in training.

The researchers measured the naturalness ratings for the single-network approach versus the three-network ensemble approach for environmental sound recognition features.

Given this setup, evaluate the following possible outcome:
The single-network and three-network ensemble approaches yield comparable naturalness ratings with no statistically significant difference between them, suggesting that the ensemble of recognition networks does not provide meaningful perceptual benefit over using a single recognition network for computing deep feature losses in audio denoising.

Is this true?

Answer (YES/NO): YES